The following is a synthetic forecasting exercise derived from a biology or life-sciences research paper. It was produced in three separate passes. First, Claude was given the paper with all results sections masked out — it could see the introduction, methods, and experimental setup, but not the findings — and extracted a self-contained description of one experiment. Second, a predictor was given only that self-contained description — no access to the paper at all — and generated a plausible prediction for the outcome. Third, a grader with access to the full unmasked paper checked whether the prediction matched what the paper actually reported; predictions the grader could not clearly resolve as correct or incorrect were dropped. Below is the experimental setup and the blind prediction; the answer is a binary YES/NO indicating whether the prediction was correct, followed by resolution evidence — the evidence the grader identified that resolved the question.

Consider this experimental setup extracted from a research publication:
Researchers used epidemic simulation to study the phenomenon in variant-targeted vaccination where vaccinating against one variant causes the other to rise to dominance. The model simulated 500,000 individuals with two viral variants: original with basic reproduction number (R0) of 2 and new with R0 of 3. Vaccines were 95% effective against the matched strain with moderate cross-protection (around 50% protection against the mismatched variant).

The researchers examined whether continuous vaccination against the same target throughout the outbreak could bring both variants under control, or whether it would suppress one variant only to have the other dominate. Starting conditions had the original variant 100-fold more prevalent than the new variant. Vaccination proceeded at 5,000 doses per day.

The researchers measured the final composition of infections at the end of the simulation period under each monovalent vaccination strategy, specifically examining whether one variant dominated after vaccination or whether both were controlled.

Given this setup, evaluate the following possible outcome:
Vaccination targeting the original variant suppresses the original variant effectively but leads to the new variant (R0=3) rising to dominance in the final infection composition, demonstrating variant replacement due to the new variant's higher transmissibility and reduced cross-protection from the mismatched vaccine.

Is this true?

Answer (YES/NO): YES